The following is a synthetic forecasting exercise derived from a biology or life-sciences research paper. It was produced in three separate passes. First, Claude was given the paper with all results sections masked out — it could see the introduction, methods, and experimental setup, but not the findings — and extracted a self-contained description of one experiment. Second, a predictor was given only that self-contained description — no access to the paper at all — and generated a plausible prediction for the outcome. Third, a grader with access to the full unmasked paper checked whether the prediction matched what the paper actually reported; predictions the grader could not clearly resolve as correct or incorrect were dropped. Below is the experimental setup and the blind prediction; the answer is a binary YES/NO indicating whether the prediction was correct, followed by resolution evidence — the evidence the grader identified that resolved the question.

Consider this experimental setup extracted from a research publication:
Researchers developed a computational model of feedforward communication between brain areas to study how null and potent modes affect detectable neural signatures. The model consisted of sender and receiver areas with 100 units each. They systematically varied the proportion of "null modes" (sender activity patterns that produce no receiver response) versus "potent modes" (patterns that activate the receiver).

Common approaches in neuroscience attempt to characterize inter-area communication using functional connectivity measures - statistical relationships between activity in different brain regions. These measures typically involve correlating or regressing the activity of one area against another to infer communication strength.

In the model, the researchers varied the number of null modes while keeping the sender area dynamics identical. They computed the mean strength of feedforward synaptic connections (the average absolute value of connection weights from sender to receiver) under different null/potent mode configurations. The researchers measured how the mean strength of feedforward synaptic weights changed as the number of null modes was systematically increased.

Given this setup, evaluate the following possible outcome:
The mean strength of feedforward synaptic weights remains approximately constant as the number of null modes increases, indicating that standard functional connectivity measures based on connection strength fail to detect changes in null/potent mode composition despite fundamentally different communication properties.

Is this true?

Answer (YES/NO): YES